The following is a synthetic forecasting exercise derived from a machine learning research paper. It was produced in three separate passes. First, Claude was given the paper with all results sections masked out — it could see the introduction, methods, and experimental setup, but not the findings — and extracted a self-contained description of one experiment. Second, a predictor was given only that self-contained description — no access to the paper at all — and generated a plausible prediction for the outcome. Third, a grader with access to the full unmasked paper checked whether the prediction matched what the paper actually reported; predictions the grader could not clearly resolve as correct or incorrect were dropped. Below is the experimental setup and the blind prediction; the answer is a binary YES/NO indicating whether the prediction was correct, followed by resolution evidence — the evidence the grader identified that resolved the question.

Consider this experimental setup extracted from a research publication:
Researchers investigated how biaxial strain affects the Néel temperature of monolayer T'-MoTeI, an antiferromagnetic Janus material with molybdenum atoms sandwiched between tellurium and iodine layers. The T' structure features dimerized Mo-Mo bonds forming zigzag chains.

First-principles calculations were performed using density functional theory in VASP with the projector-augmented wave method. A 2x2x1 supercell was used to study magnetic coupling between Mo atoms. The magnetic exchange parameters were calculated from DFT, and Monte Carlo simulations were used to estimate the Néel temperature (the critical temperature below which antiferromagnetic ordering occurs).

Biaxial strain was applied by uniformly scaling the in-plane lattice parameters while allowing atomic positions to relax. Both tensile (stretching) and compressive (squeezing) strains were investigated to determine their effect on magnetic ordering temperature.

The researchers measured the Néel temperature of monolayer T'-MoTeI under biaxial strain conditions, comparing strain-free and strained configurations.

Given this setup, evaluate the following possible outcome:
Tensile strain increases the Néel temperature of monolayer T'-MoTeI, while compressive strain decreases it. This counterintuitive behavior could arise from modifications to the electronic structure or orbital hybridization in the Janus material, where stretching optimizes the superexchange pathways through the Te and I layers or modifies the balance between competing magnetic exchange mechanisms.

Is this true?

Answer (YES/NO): NO